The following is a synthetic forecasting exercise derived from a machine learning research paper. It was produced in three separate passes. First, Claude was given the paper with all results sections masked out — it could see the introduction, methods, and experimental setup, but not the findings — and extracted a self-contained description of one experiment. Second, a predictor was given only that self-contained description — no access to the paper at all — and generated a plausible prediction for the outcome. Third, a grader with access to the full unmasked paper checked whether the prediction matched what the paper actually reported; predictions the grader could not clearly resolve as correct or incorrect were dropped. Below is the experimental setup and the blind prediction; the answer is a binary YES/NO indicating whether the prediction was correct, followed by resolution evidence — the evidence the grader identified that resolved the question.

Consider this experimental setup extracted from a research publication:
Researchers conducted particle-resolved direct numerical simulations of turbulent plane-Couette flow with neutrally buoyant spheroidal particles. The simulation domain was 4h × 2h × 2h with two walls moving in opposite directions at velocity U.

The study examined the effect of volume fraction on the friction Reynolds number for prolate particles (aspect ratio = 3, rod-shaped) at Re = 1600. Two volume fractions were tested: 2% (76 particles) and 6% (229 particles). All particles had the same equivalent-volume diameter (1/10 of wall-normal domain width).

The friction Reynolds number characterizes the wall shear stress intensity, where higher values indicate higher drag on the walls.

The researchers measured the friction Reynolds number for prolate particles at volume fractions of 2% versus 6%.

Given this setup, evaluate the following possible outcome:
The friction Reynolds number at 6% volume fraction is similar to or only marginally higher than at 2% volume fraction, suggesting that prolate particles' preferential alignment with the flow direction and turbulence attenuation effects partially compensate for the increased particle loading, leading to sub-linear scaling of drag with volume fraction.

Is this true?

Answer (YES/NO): YES